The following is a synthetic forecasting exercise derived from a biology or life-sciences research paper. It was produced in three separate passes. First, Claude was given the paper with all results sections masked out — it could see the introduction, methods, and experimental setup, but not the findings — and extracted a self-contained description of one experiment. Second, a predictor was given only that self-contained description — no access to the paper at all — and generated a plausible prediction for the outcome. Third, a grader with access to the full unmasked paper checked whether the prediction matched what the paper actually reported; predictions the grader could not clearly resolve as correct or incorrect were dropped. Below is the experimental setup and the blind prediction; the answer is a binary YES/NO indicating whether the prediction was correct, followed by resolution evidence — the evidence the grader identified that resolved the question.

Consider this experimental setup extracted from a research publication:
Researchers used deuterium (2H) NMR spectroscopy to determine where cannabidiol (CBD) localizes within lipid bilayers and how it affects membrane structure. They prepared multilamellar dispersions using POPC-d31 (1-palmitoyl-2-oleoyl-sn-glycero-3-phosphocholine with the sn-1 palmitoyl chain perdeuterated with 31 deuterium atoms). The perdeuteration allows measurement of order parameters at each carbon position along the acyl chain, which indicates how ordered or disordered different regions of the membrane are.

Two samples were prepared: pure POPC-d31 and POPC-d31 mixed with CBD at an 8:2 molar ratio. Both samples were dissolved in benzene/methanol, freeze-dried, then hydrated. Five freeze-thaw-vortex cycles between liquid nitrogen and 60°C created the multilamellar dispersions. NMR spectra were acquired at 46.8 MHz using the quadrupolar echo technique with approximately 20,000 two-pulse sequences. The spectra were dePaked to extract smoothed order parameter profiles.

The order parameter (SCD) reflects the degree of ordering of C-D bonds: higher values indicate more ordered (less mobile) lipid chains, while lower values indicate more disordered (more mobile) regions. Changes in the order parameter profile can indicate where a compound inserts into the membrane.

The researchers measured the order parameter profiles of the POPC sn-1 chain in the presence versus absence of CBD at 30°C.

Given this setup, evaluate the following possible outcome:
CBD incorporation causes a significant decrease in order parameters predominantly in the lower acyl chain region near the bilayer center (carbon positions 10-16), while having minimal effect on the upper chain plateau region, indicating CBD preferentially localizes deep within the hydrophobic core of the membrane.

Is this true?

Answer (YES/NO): NO